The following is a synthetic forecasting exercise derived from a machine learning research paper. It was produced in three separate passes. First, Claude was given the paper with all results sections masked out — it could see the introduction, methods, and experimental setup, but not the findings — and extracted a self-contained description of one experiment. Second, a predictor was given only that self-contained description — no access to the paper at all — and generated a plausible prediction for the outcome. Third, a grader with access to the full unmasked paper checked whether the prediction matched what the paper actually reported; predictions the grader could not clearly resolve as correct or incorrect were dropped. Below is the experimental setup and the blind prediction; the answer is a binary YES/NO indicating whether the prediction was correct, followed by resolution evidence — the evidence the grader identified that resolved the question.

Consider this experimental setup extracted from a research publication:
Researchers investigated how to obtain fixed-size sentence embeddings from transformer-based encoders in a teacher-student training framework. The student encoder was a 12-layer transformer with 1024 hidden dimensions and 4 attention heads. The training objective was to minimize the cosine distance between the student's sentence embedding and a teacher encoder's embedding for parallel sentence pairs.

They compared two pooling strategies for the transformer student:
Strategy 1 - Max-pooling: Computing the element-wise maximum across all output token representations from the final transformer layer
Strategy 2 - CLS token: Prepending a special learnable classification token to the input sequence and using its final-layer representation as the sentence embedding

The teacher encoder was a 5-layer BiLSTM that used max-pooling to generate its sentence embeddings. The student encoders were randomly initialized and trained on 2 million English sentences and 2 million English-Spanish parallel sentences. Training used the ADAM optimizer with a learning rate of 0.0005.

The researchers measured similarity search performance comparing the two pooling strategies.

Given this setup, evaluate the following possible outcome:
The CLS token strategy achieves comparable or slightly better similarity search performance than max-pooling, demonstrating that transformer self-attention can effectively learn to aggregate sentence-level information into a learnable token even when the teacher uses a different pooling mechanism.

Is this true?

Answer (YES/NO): NO